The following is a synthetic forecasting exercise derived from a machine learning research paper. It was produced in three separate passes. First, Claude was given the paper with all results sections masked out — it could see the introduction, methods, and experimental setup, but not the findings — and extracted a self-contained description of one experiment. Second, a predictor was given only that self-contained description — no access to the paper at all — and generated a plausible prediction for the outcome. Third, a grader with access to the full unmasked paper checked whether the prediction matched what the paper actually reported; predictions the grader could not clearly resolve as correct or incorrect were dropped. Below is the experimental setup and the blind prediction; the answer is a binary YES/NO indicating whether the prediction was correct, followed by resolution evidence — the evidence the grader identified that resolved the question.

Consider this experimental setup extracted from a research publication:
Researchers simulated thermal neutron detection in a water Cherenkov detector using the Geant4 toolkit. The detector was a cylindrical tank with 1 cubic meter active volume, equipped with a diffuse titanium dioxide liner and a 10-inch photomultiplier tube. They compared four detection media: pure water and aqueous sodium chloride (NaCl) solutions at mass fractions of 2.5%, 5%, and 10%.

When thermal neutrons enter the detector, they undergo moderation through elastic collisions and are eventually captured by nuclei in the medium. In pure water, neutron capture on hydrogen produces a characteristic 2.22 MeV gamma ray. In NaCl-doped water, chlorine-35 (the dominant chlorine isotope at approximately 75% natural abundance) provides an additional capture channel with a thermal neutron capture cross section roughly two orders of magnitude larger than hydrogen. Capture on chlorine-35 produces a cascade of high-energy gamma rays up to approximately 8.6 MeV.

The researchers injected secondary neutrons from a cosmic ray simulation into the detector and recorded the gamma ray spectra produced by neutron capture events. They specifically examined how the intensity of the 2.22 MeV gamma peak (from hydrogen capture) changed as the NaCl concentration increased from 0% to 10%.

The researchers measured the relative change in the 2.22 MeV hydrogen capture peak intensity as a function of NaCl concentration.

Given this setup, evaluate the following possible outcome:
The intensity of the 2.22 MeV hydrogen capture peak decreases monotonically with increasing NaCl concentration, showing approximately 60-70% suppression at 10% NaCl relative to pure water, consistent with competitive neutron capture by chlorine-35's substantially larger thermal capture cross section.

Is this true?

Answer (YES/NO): YES